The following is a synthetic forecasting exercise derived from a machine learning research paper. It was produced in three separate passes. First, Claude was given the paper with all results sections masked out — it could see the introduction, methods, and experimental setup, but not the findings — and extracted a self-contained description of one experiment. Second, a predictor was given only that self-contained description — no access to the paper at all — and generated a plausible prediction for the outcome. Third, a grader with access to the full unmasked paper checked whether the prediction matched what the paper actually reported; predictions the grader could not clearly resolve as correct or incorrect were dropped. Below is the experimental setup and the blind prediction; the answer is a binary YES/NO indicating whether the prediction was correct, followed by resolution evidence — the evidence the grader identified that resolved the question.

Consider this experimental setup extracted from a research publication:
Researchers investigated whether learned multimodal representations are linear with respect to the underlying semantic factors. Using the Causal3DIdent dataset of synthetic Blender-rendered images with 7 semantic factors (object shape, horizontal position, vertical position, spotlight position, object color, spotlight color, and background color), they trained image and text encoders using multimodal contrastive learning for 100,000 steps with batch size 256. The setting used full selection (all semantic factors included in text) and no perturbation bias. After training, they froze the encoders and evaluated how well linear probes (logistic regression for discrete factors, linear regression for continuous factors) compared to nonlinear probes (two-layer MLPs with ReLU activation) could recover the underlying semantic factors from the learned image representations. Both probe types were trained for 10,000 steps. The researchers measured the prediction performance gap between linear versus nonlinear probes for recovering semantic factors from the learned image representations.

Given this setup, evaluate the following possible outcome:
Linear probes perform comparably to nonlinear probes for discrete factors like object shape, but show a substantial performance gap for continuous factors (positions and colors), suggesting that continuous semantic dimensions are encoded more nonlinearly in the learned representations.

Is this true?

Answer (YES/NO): NO